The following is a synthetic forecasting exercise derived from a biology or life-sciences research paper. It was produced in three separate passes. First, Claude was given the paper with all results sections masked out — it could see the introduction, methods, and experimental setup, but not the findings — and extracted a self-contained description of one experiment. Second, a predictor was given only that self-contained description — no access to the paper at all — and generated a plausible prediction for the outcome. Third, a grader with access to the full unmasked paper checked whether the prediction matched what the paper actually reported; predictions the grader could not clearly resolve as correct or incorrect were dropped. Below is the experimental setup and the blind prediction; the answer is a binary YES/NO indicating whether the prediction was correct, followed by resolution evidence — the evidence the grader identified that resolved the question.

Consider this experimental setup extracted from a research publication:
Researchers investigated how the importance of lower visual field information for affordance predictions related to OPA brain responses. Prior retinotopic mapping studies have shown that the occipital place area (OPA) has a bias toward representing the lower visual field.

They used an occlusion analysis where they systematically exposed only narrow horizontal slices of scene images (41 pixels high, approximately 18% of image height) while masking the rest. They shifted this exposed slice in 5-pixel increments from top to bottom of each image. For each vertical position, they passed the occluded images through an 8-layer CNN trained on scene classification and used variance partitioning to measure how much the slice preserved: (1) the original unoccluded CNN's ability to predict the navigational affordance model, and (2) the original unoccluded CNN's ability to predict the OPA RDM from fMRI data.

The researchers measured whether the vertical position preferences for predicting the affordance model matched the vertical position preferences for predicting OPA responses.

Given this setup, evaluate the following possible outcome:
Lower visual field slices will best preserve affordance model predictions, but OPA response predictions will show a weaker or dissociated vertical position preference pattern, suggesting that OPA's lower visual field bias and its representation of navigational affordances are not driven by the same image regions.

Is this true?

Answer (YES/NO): NO